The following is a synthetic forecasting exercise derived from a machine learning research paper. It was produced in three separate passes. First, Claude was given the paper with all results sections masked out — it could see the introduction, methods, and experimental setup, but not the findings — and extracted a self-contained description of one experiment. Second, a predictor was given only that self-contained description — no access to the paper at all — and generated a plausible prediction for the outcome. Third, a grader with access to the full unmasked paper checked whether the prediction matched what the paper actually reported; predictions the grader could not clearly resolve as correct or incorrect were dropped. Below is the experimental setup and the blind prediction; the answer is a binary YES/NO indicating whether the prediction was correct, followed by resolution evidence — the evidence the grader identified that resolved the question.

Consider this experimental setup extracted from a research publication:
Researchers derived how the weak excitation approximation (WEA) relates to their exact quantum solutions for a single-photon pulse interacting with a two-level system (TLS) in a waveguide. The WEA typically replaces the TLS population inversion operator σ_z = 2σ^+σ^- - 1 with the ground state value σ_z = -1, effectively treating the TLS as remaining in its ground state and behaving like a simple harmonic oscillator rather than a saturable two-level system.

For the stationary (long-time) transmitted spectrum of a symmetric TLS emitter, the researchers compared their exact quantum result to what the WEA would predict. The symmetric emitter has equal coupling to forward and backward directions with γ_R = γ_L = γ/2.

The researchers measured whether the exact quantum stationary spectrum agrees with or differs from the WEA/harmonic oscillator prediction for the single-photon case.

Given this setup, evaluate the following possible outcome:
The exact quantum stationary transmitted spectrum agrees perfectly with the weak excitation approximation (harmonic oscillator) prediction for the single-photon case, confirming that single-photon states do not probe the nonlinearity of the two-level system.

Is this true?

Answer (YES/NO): NO